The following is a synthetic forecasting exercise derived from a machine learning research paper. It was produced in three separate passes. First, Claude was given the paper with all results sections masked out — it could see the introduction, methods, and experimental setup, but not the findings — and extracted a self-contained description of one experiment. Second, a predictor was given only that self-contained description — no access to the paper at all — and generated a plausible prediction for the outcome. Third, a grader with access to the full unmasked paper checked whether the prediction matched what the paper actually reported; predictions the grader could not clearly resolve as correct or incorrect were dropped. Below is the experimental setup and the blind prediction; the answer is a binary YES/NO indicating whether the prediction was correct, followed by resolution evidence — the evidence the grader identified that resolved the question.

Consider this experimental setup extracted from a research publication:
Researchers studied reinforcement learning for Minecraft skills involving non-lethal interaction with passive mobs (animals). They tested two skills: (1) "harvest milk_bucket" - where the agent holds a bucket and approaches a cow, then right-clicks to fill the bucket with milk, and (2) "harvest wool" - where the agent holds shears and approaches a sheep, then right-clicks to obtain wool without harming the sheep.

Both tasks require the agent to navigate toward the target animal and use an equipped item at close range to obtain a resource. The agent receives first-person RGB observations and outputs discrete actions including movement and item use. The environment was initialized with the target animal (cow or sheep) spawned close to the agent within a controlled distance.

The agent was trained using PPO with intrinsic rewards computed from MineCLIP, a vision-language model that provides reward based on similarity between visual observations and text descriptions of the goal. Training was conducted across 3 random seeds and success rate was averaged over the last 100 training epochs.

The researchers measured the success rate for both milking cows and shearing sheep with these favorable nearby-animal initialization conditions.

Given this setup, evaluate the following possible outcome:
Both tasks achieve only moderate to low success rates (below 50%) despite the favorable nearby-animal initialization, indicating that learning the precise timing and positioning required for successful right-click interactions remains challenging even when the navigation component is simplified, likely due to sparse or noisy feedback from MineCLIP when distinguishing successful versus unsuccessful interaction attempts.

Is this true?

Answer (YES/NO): NO